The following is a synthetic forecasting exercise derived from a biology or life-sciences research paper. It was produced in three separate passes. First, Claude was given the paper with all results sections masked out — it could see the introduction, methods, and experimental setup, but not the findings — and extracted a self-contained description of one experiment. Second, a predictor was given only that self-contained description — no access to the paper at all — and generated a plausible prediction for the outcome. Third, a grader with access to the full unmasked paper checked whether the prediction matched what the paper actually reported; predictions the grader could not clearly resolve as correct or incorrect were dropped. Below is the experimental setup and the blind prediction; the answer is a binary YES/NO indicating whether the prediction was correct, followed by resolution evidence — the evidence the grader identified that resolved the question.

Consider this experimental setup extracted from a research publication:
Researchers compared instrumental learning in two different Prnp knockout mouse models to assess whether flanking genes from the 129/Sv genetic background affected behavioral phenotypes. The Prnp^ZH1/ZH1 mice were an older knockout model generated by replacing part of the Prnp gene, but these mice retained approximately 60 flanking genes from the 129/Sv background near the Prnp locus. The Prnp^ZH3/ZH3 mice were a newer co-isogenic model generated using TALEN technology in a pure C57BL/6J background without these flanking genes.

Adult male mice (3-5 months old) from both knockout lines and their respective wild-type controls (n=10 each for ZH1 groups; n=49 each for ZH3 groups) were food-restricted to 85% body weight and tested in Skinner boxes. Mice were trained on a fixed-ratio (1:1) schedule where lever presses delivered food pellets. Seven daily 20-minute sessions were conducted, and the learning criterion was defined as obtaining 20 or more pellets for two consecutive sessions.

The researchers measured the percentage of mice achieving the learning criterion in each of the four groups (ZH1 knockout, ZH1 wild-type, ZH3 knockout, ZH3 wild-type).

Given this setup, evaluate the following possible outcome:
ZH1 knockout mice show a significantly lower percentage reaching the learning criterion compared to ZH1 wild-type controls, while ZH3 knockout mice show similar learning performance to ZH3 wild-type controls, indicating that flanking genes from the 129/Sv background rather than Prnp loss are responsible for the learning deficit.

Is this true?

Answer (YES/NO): NO